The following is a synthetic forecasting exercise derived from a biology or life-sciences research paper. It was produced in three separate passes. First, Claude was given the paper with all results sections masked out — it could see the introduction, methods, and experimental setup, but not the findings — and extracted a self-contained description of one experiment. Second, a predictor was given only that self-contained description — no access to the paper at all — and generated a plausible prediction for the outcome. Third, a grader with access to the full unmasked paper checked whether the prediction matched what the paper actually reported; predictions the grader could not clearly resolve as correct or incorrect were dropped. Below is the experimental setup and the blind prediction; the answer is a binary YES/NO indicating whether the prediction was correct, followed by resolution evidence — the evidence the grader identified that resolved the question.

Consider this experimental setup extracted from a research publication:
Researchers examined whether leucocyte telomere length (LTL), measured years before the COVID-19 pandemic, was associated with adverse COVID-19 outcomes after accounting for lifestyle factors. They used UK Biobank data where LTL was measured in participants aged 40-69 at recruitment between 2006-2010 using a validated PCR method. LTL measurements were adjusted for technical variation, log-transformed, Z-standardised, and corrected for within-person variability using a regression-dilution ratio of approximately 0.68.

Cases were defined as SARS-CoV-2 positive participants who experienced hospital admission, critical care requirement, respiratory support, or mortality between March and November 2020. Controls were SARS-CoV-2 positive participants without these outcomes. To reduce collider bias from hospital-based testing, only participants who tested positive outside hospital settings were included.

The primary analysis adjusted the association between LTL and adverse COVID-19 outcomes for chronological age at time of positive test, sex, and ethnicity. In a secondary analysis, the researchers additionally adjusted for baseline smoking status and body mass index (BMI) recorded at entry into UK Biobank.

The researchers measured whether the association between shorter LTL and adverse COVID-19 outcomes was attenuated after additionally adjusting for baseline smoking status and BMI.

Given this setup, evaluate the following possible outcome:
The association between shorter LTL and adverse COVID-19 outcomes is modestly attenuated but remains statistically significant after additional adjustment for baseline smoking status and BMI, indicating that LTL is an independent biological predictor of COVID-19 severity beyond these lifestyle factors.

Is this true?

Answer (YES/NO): YES